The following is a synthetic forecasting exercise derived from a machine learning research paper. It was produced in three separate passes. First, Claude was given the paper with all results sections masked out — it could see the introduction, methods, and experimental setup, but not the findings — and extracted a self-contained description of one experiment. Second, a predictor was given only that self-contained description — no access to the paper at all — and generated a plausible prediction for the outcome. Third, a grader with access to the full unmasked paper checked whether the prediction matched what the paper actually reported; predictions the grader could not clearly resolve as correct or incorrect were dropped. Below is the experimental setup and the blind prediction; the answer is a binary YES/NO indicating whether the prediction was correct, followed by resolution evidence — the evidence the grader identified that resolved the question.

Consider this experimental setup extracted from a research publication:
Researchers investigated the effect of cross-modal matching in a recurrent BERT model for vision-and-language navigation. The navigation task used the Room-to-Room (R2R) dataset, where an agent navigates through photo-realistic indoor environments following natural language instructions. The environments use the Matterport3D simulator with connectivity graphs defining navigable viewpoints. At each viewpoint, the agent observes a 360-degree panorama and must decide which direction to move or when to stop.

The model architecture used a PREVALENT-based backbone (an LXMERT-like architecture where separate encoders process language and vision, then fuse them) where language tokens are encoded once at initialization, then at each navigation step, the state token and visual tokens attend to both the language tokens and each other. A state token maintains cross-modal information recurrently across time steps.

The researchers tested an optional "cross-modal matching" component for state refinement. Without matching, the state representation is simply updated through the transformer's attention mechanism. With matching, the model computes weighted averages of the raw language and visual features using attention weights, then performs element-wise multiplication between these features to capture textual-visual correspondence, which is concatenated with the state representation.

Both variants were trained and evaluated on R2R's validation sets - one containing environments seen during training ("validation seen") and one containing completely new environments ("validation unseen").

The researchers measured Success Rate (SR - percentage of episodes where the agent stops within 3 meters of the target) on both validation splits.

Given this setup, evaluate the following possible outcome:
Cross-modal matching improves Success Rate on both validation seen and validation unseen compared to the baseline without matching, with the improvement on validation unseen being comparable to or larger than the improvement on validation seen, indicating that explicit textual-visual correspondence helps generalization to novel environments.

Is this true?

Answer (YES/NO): NO